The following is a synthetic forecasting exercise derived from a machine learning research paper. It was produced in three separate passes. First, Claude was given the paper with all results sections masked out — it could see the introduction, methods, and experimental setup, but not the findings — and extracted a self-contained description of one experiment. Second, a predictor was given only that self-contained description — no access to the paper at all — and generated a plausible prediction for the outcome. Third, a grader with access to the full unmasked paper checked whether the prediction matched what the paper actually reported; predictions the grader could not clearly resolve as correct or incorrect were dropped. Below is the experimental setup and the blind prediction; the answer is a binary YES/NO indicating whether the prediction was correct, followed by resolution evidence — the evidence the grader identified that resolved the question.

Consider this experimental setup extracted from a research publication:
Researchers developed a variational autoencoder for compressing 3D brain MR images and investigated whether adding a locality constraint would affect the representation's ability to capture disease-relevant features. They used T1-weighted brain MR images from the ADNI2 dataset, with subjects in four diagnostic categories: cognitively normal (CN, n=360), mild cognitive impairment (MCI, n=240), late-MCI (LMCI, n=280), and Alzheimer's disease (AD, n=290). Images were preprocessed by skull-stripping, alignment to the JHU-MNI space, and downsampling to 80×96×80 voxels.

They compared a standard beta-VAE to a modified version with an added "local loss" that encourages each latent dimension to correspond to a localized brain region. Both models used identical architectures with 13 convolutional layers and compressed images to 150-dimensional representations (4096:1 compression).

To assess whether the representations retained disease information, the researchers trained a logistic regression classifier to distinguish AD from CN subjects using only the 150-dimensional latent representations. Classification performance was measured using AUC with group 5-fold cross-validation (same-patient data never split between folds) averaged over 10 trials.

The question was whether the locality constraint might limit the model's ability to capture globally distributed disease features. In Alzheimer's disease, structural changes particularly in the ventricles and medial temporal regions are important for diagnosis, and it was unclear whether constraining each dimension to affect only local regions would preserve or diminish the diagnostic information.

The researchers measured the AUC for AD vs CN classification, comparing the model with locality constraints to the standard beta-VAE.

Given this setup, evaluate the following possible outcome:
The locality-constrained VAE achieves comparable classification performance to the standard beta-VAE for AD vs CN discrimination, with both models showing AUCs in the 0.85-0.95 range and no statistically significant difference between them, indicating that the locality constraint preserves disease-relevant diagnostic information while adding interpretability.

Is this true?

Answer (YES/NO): NO